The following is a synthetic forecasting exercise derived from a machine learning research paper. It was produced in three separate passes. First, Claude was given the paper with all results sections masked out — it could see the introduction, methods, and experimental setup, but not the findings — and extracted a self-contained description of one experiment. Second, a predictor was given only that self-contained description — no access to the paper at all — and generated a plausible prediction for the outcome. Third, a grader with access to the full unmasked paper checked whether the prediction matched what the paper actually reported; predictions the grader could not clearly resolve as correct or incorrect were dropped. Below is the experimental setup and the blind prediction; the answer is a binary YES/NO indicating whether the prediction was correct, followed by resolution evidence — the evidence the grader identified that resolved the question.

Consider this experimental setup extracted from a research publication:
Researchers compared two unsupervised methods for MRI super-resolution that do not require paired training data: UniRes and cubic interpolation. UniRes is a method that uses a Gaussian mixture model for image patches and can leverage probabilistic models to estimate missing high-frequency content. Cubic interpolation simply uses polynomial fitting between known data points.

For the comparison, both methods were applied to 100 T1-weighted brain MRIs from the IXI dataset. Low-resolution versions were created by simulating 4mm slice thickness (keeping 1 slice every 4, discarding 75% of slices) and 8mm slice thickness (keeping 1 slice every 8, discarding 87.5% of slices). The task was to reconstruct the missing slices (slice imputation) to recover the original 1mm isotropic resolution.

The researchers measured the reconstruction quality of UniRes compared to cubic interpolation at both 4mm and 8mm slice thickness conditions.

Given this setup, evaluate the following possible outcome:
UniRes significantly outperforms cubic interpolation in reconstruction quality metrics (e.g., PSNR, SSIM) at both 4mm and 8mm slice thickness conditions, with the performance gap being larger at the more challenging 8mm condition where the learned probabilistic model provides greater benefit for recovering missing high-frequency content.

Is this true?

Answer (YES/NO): NO